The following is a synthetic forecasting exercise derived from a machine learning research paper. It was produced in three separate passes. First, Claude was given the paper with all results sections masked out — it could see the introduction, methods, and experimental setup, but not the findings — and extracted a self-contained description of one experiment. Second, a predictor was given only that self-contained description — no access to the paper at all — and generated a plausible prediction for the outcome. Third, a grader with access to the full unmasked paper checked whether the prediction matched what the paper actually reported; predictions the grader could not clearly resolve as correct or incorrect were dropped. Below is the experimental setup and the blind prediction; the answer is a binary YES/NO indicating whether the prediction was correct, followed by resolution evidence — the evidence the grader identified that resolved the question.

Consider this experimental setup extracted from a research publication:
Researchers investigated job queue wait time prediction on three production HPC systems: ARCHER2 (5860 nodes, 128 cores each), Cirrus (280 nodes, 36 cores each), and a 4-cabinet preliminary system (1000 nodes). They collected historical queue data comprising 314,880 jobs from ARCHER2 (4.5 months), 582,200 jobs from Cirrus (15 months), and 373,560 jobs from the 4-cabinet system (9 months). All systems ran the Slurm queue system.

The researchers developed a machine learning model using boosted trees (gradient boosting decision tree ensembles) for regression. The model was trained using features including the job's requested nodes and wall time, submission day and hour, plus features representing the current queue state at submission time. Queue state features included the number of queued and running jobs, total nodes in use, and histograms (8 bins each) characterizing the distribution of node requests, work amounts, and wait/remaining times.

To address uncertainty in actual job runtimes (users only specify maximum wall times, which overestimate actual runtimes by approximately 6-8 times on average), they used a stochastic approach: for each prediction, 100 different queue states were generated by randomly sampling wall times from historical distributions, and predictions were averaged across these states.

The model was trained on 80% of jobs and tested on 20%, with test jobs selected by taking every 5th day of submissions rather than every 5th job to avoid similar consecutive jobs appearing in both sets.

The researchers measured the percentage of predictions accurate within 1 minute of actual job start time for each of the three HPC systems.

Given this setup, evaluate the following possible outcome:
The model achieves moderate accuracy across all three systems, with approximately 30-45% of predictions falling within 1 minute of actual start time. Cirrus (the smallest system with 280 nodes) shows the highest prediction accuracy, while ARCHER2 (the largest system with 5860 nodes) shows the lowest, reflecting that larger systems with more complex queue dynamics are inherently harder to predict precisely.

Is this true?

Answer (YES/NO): NO